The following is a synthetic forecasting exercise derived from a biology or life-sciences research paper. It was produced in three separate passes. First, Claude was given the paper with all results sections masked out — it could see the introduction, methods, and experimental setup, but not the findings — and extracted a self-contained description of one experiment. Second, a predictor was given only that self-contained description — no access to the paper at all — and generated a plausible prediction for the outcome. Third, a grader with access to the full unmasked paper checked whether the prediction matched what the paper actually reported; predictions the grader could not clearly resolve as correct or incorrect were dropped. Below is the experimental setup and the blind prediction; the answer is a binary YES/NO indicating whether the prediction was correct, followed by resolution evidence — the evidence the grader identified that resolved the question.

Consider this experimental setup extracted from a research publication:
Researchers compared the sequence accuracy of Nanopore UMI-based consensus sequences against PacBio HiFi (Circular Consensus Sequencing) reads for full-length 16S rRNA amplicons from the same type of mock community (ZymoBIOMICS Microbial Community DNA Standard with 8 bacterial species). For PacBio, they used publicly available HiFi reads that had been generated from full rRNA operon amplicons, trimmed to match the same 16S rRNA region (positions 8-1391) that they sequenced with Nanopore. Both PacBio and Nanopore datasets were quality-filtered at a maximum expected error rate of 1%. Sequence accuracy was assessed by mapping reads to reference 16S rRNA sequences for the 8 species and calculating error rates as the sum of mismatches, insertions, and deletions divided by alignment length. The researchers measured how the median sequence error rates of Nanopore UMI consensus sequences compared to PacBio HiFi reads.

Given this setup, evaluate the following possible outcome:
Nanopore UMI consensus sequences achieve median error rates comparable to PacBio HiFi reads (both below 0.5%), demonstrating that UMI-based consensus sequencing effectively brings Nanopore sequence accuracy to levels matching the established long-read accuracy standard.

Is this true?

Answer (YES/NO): NO